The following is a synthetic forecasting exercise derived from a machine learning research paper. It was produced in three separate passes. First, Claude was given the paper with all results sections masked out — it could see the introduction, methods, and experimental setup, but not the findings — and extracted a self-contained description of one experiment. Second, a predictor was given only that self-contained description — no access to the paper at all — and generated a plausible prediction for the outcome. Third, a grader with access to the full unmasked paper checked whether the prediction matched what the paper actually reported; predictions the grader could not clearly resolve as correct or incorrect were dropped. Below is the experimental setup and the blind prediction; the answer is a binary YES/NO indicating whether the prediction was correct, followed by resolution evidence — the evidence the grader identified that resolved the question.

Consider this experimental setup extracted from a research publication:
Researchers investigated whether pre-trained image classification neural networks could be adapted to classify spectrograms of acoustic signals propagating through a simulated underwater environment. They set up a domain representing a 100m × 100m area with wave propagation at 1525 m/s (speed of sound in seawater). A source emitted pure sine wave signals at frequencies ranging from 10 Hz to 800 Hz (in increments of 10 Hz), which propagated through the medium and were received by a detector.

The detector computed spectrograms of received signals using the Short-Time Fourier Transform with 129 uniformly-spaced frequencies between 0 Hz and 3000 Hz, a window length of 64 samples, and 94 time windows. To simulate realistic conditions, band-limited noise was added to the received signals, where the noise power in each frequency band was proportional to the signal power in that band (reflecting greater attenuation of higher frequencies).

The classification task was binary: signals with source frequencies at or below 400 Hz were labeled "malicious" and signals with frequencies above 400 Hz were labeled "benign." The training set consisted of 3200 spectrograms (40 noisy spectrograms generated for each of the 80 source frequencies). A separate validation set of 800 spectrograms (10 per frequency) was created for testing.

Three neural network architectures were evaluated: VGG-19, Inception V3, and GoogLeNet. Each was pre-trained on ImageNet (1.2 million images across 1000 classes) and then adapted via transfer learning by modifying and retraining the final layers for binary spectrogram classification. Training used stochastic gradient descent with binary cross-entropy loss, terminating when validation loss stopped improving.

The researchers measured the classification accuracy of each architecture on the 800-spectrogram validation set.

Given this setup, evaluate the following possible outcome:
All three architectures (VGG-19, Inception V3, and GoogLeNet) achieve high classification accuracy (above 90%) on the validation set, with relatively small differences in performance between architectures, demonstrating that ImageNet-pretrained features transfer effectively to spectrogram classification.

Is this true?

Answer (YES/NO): YES